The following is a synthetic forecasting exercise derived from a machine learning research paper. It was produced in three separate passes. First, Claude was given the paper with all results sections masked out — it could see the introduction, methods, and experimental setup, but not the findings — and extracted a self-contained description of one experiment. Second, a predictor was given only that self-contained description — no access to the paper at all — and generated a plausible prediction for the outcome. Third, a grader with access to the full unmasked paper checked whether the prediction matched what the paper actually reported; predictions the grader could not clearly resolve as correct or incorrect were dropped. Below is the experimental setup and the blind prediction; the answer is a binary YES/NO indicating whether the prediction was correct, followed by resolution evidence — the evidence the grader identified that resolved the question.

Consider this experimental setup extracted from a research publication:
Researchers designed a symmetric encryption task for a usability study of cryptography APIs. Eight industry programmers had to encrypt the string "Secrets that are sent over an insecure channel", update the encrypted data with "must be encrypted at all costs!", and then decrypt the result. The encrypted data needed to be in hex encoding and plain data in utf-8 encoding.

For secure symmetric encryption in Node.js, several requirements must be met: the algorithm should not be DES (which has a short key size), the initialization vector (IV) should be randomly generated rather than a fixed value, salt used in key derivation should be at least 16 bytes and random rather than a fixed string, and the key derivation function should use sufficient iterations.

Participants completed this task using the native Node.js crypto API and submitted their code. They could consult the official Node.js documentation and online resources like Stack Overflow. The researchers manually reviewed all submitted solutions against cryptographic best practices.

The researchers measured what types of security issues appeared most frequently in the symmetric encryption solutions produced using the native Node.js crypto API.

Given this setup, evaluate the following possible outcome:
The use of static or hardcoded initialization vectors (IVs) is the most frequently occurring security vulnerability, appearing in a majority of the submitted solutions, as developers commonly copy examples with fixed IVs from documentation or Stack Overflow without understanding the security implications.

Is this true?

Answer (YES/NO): NO